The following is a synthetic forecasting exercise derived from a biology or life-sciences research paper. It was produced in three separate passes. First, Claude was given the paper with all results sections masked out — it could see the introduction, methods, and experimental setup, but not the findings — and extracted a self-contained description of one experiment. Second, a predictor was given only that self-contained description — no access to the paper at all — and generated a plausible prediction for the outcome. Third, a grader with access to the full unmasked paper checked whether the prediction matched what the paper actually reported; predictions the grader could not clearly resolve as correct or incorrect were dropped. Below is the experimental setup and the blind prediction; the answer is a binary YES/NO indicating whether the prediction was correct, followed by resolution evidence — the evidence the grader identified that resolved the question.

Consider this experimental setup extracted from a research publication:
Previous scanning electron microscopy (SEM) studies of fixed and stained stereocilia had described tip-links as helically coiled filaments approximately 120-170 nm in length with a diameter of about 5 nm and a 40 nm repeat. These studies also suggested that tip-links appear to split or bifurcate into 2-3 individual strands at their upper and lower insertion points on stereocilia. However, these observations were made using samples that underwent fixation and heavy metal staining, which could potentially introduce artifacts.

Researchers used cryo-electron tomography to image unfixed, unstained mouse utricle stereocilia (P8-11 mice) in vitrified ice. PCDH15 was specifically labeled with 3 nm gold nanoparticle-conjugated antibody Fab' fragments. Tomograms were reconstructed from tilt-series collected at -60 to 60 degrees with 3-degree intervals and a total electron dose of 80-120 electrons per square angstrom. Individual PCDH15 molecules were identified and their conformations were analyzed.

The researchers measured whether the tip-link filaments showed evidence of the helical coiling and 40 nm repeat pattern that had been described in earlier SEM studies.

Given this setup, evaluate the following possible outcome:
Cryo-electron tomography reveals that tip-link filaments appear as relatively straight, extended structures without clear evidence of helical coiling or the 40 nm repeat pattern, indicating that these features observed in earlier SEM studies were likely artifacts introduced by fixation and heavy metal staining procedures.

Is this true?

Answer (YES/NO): YES